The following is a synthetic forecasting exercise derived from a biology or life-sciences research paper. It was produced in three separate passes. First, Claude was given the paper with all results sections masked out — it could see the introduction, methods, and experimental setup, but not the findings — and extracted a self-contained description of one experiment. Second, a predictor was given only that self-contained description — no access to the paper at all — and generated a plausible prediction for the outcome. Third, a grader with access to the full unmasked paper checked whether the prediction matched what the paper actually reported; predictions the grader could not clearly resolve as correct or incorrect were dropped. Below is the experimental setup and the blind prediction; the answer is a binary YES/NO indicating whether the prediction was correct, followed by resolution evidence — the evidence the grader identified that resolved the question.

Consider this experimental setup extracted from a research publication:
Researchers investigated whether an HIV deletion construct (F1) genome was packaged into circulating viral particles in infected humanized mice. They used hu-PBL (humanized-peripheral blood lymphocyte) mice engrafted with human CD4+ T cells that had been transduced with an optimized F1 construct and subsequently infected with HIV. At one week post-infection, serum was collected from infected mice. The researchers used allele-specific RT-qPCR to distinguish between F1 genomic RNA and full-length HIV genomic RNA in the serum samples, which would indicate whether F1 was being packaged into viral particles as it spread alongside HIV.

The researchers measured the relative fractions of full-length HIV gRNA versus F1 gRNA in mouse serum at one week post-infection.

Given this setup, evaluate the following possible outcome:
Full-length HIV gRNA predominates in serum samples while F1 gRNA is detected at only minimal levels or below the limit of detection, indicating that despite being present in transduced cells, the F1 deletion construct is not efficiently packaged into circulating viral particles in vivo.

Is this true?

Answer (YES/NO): NO